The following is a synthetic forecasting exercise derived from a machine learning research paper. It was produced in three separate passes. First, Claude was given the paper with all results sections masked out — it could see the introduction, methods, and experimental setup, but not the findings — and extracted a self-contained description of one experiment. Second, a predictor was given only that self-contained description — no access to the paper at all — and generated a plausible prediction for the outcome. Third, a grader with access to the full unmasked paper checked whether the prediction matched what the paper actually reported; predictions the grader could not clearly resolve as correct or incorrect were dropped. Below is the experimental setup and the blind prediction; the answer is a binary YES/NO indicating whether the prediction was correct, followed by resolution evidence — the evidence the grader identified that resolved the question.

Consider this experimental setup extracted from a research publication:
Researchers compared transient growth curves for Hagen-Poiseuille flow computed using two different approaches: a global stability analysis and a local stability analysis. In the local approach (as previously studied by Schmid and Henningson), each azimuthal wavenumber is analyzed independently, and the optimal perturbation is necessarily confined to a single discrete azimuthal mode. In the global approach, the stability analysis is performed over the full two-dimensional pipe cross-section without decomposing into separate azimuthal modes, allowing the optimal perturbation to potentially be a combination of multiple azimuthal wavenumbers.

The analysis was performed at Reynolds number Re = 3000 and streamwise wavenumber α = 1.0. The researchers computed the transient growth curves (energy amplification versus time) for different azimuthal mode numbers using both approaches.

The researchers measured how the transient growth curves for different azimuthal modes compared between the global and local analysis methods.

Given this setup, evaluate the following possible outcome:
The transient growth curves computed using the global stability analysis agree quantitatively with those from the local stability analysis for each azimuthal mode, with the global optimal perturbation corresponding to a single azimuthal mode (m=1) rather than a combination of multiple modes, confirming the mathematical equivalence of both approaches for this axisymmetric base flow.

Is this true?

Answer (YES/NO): NO